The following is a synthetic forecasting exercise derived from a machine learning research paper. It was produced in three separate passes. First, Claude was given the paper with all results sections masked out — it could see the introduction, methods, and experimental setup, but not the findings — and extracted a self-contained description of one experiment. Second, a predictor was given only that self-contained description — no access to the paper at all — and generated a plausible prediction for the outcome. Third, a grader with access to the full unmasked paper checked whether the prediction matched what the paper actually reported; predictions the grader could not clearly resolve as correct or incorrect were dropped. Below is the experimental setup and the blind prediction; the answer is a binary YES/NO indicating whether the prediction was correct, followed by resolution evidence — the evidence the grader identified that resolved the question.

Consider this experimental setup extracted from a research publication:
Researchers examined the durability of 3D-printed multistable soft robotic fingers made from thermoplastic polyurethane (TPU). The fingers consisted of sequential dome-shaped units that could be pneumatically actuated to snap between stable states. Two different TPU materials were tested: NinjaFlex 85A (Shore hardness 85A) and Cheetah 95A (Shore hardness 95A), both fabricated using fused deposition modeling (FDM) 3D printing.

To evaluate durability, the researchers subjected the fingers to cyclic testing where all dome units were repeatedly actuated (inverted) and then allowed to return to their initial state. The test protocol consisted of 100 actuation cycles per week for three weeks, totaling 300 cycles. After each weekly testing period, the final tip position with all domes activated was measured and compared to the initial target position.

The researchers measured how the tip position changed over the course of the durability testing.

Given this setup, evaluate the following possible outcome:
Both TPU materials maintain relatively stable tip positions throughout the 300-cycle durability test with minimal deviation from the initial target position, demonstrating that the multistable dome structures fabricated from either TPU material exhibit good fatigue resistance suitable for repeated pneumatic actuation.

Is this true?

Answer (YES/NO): YES